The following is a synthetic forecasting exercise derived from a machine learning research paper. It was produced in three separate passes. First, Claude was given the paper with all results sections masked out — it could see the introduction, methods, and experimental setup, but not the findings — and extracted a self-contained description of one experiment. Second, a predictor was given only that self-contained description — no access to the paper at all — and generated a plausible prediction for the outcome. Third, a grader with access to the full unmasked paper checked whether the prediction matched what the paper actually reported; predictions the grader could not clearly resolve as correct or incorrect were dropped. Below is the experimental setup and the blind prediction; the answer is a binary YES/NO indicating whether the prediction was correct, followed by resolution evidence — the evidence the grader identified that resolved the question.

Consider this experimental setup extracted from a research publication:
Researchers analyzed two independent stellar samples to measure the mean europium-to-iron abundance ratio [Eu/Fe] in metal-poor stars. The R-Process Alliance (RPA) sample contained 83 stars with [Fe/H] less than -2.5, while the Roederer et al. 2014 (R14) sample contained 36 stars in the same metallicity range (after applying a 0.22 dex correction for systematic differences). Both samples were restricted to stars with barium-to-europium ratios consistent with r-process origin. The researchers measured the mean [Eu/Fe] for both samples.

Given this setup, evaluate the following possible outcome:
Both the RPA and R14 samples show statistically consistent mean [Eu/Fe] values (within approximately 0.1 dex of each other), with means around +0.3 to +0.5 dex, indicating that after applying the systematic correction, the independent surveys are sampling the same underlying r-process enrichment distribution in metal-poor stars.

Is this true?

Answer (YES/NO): NO